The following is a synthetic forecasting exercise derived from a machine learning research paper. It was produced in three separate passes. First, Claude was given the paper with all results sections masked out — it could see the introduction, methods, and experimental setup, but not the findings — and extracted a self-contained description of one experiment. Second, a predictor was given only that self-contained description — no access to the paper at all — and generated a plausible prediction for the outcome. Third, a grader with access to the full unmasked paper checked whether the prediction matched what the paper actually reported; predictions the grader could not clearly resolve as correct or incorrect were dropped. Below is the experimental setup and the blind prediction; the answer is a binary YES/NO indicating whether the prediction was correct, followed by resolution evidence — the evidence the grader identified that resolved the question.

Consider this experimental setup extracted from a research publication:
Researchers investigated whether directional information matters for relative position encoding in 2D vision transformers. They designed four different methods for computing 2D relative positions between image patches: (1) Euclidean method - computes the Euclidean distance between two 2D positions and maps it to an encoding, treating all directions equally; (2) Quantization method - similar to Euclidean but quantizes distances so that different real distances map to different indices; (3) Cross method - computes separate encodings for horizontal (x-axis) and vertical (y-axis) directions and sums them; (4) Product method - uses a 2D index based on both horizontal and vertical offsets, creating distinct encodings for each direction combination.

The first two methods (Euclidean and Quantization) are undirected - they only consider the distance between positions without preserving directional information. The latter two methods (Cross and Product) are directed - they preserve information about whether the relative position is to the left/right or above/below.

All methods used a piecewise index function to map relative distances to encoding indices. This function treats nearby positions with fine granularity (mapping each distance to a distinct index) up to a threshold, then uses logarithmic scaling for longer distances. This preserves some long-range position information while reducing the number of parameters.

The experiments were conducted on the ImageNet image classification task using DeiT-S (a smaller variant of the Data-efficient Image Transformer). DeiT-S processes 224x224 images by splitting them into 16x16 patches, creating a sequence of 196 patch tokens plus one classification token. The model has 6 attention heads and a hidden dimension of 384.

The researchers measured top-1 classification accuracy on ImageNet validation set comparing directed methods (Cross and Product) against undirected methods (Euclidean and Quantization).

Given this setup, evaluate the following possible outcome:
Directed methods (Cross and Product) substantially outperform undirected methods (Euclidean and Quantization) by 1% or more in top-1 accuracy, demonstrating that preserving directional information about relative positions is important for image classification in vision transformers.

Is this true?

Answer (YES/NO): NO